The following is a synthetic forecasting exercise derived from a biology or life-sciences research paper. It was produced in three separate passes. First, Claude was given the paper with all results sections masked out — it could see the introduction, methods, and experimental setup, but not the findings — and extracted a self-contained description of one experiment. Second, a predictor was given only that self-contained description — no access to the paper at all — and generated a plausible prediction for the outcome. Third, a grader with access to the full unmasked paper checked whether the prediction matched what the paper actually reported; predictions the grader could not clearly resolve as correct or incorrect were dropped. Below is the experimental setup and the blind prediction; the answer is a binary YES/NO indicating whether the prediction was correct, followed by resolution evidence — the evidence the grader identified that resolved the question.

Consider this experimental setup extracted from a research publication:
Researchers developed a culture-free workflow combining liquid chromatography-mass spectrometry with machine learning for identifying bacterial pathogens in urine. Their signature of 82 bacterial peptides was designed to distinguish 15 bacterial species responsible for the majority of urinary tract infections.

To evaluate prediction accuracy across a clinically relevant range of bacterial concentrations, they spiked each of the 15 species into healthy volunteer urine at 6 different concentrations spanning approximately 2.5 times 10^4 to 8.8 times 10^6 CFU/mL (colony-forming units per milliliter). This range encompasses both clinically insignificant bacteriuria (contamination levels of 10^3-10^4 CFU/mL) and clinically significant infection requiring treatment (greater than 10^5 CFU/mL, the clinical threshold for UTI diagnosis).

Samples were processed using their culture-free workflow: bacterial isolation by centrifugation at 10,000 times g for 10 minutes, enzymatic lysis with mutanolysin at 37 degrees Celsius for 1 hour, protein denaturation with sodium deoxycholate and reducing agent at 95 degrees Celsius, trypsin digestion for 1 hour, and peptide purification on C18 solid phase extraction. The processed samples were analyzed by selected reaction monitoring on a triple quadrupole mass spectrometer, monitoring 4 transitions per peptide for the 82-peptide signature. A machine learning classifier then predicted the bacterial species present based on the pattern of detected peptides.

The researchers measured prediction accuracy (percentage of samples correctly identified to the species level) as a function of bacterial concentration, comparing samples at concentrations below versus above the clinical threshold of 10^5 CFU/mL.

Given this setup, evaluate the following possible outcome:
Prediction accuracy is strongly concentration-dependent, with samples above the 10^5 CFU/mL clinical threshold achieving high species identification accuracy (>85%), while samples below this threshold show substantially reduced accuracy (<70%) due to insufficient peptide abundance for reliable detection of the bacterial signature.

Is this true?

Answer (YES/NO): NO